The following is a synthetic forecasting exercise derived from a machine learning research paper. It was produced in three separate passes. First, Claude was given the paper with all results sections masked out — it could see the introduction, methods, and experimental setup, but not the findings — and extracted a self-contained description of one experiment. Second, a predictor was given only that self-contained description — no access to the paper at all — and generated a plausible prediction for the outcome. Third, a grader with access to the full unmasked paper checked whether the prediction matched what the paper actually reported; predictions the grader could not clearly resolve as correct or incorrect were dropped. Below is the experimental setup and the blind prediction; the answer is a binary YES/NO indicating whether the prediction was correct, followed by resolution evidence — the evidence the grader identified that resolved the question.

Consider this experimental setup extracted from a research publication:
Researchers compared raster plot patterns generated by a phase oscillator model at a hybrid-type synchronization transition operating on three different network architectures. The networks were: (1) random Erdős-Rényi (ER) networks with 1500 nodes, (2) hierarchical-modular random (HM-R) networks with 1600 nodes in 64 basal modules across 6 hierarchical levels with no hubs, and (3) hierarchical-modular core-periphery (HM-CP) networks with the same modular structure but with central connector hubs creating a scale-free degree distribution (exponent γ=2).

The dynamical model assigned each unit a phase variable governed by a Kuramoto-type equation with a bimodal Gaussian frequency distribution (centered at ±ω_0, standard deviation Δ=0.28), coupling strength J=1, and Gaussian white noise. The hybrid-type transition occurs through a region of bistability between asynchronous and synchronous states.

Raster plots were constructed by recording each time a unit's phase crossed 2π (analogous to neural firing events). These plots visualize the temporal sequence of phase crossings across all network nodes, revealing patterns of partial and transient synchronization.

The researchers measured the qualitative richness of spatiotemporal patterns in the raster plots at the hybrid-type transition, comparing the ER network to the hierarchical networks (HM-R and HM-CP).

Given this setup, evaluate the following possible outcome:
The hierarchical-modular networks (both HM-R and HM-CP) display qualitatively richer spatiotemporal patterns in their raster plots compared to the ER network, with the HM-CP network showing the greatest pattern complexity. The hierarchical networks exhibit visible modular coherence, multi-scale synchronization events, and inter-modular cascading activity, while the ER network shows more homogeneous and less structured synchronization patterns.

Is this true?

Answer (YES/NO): YES